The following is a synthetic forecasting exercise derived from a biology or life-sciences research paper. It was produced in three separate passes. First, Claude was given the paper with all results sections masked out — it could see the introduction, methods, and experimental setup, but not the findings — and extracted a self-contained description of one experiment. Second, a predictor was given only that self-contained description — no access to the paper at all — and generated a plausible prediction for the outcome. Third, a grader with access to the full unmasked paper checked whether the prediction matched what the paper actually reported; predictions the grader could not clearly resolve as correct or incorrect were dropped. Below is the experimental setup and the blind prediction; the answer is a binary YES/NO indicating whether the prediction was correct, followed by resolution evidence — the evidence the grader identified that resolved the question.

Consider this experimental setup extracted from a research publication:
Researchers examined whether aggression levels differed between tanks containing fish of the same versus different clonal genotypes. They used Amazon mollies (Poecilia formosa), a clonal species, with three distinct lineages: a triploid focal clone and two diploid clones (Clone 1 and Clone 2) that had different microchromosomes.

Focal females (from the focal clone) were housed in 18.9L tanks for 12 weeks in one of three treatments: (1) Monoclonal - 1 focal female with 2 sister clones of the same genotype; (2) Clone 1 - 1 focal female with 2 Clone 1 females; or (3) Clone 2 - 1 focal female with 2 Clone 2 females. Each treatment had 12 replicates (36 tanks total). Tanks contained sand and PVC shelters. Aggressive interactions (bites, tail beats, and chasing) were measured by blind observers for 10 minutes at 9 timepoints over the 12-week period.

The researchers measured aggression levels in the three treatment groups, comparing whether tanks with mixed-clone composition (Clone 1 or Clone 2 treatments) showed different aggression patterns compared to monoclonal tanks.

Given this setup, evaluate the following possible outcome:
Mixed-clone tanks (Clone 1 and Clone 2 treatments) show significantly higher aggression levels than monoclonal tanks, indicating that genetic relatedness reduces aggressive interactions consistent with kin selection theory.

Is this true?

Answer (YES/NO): NO